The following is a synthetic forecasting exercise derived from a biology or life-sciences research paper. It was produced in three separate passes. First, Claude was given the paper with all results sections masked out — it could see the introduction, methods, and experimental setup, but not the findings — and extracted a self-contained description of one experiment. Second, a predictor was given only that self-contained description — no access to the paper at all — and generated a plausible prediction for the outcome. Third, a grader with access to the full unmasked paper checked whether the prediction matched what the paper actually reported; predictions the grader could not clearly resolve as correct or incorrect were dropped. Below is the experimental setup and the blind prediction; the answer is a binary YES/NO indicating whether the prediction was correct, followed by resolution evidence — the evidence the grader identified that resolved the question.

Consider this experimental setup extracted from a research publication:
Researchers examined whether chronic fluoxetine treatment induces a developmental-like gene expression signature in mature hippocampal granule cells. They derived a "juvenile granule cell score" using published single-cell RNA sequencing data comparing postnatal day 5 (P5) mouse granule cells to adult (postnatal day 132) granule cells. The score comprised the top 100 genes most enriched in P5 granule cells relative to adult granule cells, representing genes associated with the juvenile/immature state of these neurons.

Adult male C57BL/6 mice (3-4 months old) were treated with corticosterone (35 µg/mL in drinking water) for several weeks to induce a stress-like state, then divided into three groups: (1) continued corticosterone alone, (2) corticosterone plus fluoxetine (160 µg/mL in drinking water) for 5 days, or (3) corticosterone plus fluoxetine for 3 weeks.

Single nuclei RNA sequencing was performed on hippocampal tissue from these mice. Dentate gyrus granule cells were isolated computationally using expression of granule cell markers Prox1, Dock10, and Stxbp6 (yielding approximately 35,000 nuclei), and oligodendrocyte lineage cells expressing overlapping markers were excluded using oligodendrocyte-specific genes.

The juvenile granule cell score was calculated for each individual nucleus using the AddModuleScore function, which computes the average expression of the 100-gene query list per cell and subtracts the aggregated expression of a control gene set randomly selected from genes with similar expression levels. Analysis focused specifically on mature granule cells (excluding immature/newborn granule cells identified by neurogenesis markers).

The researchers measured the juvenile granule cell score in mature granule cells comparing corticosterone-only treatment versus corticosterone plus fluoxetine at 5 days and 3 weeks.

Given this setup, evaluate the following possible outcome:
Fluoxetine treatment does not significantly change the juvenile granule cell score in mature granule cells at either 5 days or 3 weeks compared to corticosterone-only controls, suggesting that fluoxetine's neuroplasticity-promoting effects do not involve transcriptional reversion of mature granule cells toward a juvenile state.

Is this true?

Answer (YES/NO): NO